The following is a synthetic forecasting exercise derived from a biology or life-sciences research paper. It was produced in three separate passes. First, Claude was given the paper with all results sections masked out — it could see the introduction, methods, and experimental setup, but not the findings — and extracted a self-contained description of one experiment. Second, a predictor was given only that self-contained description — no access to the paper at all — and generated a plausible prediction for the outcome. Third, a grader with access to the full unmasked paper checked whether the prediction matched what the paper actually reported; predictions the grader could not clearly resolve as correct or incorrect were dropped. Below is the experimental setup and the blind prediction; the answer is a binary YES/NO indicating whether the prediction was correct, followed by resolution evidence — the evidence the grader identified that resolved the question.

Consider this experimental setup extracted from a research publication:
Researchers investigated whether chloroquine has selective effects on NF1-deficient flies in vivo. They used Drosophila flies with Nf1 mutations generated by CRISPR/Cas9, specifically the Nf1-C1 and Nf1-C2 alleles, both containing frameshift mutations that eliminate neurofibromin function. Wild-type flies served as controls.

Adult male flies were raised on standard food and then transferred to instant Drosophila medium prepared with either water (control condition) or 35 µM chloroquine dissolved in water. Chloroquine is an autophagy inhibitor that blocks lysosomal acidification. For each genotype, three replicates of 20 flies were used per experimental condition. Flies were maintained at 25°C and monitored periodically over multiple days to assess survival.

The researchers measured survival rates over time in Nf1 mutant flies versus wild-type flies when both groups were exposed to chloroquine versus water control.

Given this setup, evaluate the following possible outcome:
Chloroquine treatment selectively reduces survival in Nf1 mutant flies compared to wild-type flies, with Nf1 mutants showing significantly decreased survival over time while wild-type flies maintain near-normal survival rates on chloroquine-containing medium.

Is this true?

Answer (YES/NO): YES